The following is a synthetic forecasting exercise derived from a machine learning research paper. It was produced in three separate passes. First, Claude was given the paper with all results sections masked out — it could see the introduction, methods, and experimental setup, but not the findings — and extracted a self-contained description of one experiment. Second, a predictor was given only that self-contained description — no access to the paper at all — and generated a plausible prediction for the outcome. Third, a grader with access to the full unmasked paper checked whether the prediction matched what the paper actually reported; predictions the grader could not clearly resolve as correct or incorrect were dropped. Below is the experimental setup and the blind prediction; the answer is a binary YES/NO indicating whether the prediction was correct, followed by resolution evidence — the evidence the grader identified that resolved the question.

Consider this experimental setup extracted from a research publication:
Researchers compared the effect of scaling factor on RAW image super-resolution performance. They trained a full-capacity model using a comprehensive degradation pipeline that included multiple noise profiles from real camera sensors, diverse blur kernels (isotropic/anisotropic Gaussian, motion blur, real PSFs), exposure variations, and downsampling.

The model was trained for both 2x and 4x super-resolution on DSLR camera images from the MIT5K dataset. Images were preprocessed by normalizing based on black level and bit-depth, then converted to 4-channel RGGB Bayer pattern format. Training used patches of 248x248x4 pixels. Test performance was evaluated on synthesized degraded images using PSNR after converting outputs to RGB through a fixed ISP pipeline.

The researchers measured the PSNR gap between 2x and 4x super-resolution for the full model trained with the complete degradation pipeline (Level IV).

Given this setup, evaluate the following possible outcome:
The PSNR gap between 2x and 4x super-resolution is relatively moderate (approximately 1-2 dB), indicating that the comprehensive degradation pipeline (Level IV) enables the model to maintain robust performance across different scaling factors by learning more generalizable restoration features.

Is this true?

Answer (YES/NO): NO